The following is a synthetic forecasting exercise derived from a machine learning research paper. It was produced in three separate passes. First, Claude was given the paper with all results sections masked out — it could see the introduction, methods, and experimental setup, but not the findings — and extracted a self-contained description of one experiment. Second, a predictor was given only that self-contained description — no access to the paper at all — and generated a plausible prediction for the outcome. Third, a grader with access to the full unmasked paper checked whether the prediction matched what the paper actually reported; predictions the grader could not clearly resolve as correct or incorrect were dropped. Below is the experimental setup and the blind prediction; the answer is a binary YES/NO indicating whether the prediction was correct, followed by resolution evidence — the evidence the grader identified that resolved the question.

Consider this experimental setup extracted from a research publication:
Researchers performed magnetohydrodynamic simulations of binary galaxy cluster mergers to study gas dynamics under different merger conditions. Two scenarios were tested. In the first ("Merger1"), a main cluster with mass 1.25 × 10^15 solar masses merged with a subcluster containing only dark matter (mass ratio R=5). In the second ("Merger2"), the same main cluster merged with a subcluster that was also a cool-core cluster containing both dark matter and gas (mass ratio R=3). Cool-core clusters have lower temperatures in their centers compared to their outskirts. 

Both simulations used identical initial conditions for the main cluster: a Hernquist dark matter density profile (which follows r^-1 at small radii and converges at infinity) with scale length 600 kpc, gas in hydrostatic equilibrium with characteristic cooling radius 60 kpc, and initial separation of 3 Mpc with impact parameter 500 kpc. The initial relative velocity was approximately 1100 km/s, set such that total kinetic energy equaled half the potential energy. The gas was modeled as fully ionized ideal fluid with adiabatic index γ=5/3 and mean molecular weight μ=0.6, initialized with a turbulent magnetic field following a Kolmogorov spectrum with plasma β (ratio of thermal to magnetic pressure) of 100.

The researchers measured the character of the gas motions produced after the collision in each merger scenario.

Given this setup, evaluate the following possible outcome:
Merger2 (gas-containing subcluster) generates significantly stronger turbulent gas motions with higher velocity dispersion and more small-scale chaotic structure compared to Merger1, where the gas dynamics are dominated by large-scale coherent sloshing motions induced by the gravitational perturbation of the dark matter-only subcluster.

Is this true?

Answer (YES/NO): YES